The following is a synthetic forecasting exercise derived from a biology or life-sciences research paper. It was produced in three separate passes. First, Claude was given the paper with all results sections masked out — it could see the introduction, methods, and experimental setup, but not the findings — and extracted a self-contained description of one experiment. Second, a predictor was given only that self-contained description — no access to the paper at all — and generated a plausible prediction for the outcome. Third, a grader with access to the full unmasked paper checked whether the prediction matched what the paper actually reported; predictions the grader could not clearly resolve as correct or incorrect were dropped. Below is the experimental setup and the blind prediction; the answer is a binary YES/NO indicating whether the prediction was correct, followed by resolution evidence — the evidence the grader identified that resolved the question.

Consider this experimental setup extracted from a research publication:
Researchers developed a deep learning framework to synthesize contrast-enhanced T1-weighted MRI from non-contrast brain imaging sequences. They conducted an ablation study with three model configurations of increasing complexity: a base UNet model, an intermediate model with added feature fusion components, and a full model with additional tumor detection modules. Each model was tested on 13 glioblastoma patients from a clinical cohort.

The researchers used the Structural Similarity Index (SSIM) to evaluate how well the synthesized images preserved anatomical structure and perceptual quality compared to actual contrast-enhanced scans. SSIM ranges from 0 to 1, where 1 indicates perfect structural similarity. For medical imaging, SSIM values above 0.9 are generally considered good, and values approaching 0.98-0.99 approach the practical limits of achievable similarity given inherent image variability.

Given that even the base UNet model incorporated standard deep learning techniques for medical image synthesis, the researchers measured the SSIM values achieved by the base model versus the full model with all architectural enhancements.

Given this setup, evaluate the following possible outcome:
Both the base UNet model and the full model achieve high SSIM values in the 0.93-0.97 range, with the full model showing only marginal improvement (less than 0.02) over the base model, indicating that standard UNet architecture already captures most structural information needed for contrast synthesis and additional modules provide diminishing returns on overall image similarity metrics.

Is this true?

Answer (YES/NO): NO